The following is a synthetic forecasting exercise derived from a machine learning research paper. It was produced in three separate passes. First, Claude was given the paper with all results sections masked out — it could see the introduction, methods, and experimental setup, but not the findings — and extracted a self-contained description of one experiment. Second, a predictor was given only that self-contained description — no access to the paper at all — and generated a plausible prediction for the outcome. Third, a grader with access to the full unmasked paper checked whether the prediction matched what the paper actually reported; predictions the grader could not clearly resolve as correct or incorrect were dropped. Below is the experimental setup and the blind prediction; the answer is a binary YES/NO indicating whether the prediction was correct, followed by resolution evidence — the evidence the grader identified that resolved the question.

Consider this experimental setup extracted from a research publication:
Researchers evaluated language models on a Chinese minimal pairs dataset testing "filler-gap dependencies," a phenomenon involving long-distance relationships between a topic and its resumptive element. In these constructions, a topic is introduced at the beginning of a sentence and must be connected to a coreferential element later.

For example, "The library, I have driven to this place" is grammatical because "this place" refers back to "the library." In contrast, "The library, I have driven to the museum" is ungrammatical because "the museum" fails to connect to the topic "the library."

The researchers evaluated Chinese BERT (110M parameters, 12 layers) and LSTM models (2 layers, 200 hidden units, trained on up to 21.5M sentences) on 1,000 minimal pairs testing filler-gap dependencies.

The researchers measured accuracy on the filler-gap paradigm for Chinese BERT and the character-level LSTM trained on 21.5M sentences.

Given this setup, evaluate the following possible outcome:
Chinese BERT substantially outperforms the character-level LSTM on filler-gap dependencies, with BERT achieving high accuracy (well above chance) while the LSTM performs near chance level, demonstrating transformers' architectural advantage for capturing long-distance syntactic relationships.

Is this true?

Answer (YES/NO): NO